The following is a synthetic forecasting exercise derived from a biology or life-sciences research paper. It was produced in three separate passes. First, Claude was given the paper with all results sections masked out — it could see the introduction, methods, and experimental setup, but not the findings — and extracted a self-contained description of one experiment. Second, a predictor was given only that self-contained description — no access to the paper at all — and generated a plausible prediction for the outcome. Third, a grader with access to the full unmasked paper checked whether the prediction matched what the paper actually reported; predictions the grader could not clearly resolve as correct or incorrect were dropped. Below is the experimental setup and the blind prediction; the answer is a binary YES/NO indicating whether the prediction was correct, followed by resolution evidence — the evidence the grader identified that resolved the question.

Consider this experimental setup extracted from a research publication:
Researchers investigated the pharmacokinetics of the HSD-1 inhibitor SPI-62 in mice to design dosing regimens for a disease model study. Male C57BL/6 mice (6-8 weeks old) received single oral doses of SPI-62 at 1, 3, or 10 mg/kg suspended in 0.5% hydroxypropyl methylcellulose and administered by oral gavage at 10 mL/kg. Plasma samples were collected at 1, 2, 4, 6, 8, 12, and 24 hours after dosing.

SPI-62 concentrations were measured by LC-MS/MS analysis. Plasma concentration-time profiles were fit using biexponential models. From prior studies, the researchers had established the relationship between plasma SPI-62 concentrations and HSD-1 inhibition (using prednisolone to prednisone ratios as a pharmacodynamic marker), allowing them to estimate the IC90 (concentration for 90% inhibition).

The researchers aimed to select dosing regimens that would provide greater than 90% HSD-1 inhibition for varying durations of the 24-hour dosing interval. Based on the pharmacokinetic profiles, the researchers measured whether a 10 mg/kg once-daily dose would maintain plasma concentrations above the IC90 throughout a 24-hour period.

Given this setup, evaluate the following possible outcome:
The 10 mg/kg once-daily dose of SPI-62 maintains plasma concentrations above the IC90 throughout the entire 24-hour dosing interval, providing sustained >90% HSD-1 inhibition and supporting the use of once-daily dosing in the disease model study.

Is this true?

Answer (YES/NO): NO